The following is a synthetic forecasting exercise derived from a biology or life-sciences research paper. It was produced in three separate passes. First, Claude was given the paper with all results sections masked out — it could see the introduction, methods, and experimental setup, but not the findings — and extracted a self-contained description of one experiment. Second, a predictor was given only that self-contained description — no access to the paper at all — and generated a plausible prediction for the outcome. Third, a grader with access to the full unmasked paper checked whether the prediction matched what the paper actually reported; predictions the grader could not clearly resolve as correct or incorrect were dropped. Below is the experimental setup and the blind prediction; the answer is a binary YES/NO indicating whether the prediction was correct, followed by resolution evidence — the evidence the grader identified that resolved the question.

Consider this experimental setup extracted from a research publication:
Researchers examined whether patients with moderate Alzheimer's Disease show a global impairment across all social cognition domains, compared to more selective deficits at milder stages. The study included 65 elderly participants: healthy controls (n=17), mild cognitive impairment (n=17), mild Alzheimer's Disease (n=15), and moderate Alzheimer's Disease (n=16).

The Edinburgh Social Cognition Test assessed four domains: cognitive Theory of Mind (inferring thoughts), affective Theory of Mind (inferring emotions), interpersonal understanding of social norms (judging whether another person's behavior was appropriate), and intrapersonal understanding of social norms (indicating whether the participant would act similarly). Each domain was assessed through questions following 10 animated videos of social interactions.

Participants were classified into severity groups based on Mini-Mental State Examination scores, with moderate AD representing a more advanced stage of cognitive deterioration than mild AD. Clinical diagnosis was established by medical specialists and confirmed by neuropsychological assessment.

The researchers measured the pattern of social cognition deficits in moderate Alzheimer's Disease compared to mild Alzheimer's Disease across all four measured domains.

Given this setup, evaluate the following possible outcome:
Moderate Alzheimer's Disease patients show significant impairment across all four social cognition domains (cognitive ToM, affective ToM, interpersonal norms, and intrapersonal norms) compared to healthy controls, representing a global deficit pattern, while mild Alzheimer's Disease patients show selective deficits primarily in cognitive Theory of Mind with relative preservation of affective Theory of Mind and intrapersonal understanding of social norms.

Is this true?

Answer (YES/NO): NO